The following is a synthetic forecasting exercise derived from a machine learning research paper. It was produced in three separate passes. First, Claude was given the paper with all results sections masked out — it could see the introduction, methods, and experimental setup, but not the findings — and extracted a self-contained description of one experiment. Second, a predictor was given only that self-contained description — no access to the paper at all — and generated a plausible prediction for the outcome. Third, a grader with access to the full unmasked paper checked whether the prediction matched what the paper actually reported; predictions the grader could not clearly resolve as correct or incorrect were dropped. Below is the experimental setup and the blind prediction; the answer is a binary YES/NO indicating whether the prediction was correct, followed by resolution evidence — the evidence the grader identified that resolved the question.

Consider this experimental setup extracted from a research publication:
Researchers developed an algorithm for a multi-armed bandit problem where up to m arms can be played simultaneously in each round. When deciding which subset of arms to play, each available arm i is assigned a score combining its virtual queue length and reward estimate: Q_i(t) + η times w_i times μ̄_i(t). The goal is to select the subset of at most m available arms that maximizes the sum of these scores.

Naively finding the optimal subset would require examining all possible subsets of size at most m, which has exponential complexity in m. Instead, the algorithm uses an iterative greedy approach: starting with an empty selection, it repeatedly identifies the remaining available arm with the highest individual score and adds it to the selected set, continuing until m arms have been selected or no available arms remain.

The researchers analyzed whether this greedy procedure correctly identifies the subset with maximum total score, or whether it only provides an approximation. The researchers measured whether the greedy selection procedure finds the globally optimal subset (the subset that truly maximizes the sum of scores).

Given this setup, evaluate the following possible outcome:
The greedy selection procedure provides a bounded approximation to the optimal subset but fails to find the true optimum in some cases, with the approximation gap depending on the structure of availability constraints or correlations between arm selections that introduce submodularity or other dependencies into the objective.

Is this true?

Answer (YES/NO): NO